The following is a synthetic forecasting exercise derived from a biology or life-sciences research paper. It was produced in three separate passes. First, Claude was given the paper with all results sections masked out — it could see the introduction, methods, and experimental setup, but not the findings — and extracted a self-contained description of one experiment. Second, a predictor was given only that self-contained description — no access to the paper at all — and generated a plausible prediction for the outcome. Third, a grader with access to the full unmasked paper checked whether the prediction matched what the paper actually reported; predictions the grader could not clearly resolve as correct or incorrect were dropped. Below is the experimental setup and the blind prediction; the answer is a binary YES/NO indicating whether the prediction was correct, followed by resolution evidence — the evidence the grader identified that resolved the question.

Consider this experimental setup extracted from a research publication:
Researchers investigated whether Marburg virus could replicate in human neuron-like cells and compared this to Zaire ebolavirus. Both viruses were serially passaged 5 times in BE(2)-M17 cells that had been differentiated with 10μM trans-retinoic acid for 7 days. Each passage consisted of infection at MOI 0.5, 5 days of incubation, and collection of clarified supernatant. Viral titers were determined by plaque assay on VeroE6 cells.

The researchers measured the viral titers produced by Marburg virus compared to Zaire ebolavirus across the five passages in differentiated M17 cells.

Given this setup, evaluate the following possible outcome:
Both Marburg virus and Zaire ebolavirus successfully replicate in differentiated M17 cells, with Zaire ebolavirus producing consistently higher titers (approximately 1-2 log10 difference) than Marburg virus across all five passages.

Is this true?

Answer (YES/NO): NO